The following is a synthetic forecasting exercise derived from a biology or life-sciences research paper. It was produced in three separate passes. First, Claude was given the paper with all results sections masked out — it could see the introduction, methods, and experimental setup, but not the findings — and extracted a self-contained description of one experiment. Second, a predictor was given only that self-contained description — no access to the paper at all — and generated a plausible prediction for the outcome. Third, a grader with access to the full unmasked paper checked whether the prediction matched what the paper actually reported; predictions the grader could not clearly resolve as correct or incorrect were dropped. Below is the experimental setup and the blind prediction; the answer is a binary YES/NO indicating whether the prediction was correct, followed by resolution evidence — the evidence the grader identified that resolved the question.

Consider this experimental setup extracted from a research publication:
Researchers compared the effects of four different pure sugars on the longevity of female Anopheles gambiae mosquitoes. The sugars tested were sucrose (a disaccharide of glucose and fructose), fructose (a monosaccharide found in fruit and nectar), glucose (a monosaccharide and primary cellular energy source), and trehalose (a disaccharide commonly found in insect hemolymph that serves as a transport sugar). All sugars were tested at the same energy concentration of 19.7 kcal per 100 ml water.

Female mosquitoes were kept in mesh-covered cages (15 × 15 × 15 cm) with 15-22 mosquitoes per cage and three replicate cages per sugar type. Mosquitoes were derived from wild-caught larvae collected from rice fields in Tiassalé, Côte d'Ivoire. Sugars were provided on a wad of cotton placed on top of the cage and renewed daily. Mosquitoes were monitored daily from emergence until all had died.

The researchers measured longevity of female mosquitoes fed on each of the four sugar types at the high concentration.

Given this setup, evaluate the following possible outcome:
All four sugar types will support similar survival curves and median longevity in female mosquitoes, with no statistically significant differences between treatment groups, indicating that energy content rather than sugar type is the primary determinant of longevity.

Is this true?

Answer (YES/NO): NO